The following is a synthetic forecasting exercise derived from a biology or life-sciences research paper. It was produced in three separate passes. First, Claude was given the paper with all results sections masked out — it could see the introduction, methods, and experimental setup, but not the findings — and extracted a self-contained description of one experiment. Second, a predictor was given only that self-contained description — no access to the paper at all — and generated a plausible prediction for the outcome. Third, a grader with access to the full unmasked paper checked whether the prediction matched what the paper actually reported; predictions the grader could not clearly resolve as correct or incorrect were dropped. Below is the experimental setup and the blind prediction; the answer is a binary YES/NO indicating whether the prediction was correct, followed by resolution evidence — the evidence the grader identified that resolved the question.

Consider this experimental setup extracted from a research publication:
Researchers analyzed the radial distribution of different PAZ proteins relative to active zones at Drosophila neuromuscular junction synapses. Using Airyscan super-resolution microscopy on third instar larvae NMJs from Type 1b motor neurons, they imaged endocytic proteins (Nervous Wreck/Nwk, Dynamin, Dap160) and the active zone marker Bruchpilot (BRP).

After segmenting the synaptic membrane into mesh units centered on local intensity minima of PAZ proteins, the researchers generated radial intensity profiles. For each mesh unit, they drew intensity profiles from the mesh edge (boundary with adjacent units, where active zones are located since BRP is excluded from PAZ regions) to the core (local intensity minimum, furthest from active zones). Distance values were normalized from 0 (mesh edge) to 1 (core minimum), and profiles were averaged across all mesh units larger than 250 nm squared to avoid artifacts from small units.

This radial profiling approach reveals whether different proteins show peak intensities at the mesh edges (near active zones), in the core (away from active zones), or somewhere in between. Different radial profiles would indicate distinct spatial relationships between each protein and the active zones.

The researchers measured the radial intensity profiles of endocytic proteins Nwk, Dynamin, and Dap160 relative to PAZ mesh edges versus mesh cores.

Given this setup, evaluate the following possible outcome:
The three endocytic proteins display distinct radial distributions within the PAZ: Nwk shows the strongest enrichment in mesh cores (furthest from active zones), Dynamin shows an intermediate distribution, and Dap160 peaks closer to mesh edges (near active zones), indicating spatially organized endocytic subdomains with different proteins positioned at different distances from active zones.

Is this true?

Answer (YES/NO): NO